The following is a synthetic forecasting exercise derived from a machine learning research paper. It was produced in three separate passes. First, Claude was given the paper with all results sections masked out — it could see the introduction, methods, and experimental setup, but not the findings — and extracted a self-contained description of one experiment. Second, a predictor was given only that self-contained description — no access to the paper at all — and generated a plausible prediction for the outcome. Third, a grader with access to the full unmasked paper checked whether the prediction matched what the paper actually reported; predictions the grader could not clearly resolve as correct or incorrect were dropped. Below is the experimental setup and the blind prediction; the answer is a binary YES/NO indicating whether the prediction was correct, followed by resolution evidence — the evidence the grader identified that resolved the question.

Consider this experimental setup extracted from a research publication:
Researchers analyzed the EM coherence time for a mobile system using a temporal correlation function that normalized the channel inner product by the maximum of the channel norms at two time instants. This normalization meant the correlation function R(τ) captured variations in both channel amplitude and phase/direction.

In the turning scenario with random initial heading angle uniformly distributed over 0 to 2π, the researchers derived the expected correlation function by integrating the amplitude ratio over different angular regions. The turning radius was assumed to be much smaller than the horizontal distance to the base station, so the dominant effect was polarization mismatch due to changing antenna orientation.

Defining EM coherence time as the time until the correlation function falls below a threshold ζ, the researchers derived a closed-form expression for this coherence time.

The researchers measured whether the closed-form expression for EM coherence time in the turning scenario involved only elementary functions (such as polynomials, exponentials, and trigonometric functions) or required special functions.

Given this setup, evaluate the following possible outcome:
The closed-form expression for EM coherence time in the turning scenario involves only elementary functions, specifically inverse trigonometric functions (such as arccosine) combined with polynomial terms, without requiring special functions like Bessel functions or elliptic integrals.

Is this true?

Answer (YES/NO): NO